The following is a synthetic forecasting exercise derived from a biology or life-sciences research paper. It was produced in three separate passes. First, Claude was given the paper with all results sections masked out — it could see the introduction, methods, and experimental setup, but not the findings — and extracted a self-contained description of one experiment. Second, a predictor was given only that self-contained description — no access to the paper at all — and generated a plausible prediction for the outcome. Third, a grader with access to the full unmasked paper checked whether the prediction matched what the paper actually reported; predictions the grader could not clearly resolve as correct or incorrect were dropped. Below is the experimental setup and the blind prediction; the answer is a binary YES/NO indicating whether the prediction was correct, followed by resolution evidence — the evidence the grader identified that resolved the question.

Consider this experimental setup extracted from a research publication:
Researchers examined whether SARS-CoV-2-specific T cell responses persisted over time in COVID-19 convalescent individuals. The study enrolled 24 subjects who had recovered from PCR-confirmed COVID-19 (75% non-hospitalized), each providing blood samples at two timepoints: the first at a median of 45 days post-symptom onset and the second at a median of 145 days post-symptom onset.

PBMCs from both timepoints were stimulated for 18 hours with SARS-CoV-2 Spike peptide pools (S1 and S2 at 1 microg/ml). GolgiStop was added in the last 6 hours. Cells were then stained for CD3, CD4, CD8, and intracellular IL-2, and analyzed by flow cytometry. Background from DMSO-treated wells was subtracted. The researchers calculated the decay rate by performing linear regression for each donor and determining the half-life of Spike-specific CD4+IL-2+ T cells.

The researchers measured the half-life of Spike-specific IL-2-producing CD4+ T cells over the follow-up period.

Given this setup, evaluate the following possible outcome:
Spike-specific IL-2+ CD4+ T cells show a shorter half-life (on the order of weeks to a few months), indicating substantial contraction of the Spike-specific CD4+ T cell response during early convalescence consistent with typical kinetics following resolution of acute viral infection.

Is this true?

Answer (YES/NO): NO